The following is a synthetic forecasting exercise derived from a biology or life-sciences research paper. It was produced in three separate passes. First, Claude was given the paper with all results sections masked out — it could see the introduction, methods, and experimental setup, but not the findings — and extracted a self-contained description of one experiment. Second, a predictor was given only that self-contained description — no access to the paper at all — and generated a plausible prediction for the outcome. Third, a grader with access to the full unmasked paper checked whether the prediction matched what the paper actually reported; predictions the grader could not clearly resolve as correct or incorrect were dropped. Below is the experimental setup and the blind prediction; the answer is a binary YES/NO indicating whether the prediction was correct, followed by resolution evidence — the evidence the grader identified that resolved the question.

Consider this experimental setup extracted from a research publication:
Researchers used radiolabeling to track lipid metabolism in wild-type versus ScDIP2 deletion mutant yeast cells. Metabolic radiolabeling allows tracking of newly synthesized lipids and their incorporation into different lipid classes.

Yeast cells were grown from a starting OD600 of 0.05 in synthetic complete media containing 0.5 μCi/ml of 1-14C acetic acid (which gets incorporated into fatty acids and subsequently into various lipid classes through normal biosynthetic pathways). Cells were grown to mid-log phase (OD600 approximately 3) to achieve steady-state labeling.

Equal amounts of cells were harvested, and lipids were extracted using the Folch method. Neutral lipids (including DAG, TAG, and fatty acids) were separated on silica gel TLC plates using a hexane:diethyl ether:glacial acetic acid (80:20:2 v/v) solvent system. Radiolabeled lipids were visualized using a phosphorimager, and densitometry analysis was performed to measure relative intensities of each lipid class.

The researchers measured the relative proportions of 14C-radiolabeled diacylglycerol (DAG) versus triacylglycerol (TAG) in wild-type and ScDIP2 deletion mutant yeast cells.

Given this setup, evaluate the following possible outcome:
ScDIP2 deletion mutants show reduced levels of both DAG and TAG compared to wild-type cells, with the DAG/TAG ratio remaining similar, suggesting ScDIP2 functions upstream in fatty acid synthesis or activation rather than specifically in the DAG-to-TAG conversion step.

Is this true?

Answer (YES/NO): NO